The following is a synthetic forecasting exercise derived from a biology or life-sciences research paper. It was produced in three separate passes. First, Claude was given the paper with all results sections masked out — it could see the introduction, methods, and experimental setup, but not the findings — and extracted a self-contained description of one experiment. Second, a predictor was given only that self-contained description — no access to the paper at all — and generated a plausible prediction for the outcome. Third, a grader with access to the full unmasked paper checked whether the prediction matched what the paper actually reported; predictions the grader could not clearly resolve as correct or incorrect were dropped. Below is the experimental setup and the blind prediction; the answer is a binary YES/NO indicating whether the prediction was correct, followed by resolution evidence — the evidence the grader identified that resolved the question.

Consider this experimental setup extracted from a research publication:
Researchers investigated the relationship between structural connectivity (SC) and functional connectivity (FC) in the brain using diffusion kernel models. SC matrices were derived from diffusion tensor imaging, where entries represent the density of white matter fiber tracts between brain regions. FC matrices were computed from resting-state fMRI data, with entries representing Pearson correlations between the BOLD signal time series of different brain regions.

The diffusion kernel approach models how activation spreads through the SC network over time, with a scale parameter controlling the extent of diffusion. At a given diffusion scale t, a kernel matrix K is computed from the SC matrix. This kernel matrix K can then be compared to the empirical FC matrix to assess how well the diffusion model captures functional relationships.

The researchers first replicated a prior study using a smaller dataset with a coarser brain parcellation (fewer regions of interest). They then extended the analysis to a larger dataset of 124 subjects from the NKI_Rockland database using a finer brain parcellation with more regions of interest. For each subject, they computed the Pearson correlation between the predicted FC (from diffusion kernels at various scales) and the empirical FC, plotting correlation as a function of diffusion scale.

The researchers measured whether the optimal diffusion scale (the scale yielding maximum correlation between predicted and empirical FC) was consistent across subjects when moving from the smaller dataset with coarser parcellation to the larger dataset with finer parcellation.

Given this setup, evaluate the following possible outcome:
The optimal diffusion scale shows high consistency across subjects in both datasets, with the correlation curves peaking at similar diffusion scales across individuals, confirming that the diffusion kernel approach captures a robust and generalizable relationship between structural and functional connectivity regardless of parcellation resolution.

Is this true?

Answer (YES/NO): NO